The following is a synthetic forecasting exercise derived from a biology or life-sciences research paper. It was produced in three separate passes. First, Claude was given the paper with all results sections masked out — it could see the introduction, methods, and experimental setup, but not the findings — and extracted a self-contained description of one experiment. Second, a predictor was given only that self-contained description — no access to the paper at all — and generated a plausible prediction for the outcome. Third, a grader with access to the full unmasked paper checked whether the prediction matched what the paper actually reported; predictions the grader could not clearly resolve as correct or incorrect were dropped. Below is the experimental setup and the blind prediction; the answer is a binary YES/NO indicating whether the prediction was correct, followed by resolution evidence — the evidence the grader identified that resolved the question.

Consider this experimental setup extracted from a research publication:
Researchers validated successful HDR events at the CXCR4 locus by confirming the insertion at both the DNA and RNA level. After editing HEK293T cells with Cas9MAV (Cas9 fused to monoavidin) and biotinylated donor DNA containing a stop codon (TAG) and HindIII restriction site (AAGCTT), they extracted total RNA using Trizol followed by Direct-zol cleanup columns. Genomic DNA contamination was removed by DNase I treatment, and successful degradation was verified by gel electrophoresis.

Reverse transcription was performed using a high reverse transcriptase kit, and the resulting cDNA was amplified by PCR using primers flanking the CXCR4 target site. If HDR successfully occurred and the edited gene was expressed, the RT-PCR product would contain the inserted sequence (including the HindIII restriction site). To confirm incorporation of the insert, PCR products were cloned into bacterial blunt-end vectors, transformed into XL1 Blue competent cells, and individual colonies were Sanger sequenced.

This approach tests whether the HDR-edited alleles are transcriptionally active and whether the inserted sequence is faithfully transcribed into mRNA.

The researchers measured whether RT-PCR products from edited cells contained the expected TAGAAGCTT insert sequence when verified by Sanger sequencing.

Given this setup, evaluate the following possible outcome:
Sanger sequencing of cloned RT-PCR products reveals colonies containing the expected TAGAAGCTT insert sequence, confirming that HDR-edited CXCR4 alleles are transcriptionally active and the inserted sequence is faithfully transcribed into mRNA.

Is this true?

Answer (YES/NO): YES